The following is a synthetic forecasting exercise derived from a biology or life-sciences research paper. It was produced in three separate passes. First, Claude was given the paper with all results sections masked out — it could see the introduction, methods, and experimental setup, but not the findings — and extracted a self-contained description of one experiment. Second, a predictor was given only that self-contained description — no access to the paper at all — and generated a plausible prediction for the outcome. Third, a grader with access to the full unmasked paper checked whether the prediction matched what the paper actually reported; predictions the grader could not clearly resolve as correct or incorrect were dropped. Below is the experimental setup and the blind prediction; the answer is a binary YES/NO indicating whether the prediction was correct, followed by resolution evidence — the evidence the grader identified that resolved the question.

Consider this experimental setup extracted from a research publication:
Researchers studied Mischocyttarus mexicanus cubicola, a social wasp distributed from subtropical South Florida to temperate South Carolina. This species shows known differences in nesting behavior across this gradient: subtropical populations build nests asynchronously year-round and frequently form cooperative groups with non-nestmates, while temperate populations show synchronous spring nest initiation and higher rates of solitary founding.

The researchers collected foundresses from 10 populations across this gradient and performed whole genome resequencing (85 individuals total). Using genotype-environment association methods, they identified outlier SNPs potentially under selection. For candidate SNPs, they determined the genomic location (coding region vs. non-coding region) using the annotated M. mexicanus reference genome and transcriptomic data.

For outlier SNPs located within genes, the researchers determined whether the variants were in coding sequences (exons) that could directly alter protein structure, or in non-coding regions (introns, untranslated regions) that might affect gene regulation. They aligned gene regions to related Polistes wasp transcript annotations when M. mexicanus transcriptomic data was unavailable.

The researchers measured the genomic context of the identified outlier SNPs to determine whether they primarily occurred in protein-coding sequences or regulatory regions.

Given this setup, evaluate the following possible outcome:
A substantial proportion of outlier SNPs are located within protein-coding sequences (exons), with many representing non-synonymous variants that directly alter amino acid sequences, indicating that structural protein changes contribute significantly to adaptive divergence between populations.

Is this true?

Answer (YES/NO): NO